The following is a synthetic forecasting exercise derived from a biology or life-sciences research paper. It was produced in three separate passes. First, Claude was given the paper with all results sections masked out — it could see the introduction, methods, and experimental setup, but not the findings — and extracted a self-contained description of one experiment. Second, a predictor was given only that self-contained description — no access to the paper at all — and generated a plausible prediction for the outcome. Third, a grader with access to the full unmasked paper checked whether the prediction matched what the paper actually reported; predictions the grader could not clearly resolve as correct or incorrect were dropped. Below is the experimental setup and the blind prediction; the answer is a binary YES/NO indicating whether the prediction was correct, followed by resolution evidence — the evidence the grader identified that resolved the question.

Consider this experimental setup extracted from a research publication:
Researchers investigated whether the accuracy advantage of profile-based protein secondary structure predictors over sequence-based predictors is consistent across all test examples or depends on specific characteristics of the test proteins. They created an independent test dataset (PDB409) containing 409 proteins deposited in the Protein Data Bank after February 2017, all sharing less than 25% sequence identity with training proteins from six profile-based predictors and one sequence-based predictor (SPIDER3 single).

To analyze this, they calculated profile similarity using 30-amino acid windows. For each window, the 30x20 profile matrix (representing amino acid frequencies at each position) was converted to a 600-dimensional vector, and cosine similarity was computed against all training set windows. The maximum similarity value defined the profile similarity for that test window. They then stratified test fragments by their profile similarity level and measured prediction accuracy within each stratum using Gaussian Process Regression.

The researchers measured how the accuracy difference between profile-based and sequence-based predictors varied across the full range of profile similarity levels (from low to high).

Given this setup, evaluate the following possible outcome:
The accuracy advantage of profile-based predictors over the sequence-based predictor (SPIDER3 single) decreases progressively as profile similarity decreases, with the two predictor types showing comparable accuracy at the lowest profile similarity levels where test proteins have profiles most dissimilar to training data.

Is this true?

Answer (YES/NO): YES